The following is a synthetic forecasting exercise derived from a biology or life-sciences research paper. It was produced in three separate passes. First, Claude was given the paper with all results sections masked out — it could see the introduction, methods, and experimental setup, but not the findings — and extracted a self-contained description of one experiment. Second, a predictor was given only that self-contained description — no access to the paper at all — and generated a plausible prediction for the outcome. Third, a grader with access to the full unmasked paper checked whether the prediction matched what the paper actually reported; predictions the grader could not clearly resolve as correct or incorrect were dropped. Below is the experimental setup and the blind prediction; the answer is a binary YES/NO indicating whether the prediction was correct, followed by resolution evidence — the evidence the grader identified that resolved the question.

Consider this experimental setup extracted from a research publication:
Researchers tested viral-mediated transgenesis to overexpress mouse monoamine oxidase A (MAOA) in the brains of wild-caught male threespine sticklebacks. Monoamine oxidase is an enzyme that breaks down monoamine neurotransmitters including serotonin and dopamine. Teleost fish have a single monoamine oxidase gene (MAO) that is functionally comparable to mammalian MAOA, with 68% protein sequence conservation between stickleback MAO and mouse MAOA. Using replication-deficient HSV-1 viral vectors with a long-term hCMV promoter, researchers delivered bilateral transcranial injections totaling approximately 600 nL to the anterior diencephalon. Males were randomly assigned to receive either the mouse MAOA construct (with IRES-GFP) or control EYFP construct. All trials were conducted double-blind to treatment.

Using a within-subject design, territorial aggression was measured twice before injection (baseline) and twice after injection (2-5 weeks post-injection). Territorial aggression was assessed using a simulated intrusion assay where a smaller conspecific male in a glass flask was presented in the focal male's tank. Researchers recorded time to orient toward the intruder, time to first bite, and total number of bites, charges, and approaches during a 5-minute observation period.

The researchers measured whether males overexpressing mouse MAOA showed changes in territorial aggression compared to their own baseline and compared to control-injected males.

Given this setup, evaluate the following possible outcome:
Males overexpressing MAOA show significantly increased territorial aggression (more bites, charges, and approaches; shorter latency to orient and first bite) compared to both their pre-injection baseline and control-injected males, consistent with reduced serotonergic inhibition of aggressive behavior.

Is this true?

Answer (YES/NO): NO